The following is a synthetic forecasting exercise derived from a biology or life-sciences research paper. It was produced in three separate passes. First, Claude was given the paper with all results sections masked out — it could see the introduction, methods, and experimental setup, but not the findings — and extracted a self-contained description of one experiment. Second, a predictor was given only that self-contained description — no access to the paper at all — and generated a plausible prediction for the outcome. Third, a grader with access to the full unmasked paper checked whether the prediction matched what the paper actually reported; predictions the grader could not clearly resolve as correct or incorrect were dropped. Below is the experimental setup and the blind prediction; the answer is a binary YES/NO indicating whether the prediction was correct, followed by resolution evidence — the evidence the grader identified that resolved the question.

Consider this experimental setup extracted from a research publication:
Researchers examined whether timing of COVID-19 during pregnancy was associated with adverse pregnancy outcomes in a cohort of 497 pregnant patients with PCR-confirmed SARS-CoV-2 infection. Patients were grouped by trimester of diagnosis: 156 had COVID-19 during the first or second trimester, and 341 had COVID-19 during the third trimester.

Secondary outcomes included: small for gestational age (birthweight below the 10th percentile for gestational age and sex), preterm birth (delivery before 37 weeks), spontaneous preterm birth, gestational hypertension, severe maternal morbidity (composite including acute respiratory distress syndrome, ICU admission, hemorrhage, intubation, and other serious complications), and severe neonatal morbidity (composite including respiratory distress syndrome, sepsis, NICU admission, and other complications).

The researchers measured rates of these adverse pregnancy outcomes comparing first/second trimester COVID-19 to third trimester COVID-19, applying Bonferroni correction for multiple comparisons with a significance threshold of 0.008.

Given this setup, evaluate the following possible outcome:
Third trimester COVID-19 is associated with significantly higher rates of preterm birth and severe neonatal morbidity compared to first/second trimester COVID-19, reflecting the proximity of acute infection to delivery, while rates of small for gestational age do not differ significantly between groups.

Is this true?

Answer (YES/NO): NO